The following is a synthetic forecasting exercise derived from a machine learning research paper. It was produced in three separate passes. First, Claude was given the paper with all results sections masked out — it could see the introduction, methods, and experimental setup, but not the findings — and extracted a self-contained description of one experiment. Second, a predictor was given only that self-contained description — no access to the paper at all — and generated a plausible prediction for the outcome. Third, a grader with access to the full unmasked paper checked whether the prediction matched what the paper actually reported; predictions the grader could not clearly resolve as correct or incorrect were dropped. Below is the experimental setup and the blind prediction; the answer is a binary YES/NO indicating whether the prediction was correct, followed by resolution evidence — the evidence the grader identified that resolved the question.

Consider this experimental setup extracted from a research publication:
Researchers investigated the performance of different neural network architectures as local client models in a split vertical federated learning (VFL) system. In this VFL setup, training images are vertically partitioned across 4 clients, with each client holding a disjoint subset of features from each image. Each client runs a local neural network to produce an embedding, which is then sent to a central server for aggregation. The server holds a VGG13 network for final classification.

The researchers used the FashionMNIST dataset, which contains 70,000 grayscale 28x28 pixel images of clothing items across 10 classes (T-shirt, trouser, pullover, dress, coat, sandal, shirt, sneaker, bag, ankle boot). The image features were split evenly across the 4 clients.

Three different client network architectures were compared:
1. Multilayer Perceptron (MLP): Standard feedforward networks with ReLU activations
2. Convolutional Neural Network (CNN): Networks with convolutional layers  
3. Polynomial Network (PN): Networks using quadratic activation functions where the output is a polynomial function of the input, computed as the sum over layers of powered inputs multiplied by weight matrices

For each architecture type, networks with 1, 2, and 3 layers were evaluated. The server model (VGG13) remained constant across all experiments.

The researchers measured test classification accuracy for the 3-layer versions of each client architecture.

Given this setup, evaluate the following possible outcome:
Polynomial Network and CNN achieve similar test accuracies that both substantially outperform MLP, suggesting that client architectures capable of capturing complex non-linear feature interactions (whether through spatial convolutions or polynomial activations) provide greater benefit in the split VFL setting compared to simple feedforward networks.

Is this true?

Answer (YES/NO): NO